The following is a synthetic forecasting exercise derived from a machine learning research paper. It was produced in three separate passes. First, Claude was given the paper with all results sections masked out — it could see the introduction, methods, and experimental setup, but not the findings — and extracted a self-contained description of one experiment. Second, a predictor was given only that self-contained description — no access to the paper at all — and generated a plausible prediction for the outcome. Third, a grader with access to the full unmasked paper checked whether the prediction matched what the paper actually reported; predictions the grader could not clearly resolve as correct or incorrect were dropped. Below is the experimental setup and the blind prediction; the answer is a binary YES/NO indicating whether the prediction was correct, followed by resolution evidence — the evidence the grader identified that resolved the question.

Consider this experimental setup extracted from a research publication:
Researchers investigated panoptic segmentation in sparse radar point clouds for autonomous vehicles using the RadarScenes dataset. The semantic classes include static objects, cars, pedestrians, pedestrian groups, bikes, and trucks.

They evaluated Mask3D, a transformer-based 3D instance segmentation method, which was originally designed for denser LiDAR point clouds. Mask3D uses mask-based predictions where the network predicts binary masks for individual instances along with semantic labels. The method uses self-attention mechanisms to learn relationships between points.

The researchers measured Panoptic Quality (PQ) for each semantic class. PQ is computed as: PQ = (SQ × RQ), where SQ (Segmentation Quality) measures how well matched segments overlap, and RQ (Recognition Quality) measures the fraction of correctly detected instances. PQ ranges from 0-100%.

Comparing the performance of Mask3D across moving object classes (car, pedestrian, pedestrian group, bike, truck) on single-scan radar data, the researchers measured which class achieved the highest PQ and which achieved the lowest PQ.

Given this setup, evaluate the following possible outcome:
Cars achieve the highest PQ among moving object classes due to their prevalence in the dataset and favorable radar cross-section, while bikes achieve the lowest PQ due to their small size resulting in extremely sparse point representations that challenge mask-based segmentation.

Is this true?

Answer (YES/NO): NO